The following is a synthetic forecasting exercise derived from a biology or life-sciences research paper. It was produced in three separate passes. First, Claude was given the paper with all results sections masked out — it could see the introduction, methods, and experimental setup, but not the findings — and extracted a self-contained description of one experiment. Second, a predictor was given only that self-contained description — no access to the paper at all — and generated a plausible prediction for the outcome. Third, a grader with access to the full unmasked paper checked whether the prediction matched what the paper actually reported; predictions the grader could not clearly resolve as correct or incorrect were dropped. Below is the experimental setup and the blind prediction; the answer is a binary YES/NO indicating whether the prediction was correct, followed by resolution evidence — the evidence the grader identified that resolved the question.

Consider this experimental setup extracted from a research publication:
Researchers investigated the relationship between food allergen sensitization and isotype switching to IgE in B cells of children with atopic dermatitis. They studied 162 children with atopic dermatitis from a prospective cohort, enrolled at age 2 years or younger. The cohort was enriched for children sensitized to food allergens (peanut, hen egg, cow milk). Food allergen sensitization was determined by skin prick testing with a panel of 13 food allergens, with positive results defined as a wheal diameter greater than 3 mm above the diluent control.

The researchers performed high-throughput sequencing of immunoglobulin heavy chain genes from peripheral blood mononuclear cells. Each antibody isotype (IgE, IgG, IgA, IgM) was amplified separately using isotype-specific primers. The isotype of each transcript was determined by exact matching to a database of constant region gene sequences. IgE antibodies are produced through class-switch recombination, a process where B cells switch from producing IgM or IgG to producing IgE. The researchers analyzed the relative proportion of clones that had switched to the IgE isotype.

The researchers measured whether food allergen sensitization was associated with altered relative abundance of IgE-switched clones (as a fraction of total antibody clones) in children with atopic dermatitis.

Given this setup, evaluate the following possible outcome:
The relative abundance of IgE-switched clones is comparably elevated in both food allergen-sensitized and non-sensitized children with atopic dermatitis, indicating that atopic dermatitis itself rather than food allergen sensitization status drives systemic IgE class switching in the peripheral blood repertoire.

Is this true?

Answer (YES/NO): NO